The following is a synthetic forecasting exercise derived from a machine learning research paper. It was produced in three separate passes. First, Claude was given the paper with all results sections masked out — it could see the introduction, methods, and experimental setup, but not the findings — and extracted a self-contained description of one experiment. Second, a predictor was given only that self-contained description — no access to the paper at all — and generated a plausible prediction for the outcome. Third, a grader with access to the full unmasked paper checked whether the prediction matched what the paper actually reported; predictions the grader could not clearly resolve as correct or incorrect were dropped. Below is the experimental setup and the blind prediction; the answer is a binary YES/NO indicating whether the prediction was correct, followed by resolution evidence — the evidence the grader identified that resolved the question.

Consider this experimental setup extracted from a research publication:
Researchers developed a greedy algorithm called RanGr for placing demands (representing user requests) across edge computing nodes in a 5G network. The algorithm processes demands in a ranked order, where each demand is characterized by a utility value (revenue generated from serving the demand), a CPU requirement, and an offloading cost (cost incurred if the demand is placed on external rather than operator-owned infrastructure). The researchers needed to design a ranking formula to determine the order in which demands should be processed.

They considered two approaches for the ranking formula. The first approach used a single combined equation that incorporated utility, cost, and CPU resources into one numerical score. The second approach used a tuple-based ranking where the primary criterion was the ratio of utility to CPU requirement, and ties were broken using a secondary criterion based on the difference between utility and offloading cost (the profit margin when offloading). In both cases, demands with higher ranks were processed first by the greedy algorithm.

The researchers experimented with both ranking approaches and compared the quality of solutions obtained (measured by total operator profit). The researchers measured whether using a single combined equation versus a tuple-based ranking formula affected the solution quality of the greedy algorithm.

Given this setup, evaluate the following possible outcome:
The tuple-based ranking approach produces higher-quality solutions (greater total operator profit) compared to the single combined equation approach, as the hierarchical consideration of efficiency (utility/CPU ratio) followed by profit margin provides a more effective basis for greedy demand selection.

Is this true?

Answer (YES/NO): YES